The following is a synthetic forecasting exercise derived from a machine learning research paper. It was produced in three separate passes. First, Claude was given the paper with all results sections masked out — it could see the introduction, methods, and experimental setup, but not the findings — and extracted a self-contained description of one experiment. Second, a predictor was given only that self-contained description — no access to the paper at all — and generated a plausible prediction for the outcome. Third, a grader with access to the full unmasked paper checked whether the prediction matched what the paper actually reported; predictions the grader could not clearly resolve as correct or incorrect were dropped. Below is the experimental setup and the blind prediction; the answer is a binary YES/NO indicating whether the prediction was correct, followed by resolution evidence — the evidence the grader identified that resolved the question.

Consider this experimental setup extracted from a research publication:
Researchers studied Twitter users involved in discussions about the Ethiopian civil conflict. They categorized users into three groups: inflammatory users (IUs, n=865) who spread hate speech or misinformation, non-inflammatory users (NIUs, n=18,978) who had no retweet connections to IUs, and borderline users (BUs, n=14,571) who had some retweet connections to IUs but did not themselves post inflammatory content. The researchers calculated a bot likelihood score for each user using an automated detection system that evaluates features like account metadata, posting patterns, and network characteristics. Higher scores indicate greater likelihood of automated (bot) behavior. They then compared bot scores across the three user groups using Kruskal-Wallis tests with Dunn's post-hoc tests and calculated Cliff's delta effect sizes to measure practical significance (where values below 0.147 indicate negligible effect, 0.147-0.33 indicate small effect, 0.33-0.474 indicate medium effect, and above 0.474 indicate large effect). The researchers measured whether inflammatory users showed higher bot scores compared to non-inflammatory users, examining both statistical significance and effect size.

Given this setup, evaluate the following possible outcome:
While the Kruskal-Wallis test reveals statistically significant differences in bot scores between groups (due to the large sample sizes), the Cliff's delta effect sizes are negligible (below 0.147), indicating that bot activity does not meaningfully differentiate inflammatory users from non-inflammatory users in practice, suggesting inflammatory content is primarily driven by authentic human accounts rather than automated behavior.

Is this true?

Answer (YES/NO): YES